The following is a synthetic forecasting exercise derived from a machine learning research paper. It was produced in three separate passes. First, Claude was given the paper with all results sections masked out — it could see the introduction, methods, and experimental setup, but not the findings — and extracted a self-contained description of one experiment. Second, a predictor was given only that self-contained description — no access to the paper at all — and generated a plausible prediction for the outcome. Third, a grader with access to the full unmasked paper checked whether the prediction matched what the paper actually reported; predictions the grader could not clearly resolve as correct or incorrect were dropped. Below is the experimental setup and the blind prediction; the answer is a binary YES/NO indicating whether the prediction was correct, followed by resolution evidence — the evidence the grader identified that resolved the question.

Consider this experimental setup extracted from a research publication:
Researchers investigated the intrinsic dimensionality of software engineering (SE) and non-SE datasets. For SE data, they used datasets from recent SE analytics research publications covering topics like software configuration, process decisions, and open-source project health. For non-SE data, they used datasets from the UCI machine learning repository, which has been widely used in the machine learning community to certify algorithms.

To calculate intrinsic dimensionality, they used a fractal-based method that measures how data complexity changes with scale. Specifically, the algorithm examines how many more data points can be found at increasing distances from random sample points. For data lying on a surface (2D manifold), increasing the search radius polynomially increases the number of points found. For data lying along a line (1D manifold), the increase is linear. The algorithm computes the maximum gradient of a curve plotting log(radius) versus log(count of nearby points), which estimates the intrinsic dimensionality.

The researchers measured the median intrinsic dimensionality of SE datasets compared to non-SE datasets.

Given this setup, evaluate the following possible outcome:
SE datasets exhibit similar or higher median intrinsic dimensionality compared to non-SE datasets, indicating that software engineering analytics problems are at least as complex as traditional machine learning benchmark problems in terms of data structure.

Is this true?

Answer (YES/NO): NO